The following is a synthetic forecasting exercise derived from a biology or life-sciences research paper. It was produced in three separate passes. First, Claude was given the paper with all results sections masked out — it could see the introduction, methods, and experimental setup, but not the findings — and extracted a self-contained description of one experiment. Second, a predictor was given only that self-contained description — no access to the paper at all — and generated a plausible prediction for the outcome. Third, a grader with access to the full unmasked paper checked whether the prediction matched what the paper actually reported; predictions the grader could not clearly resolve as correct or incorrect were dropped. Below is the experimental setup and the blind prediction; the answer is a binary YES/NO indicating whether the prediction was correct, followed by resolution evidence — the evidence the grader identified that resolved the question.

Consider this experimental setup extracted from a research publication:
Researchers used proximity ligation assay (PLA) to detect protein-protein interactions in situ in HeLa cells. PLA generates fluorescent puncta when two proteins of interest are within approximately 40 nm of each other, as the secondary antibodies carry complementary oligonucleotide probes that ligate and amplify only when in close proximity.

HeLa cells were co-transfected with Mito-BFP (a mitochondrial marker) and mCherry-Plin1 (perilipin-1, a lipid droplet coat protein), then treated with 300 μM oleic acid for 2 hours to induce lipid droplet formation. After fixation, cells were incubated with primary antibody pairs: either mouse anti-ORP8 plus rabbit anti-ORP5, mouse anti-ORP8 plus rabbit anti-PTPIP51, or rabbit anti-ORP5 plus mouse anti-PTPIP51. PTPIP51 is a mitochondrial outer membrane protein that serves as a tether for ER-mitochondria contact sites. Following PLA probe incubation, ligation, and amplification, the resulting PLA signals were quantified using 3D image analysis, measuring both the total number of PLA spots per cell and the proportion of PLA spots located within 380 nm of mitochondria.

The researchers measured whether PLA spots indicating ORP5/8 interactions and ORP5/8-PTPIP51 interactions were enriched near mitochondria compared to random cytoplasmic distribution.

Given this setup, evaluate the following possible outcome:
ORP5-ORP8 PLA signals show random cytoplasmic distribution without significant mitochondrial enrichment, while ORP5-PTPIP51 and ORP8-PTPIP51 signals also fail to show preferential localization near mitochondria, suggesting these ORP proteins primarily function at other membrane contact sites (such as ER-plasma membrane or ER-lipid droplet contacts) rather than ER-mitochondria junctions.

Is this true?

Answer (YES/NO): NO